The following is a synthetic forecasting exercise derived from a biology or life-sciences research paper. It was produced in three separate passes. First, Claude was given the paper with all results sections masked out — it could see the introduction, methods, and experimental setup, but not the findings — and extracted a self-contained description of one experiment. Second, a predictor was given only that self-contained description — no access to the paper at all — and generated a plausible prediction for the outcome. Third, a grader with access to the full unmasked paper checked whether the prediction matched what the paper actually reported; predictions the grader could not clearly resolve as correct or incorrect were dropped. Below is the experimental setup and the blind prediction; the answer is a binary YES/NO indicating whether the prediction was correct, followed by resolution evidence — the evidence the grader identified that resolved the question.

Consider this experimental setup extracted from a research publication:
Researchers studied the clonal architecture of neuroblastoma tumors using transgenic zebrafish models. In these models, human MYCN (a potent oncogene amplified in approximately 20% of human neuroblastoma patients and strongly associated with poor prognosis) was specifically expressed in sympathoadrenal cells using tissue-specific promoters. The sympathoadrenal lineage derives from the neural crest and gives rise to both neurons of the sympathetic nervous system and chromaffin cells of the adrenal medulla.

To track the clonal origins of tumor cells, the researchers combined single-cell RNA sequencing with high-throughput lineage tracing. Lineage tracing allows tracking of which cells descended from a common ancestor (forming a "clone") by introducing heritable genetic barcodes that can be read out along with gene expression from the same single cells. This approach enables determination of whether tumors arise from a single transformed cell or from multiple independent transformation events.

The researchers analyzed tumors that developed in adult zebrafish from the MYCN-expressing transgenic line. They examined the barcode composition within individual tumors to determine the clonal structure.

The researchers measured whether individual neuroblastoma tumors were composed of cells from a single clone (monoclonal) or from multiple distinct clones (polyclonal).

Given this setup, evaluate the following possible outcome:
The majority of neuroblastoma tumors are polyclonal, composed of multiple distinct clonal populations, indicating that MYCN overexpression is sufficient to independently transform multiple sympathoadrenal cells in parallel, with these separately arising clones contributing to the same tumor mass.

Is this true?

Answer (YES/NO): YES